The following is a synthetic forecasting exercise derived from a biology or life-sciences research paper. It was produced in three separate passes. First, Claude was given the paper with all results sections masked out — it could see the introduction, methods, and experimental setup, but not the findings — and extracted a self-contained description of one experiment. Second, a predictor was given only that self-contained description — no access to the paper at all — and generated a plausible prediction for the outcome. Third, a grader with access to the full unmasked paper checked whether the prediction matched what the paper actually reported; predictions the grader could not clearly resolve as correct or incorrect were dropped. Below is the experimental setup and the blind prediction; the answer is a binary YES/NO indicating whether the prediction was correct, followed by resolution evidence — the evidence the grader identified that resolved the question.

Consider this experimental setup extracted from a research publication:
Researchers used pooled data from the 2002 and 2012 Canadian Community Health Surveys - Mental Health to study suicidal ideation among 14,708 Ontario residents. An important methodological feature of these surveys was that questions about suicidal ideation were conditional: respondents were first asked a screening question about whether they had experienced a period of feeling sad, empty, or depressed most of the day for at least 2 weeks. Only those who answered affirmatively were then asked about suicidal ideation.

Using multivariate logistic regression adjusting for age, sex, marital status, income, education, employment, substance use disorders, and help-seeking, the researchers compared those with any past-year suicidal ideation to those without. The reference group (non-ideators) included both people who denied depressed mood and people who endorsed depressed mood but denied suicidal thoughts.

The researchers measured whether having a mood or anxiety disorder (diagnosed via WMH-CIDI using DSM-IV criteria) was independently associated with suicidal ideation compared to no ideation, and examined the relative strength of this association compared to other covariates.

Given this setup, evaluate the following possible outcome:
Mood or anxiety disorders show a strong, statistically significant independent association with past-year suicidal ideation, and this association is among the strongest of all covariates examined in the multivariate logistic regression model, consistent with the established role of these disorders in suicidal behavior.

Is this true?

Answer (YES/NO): YES